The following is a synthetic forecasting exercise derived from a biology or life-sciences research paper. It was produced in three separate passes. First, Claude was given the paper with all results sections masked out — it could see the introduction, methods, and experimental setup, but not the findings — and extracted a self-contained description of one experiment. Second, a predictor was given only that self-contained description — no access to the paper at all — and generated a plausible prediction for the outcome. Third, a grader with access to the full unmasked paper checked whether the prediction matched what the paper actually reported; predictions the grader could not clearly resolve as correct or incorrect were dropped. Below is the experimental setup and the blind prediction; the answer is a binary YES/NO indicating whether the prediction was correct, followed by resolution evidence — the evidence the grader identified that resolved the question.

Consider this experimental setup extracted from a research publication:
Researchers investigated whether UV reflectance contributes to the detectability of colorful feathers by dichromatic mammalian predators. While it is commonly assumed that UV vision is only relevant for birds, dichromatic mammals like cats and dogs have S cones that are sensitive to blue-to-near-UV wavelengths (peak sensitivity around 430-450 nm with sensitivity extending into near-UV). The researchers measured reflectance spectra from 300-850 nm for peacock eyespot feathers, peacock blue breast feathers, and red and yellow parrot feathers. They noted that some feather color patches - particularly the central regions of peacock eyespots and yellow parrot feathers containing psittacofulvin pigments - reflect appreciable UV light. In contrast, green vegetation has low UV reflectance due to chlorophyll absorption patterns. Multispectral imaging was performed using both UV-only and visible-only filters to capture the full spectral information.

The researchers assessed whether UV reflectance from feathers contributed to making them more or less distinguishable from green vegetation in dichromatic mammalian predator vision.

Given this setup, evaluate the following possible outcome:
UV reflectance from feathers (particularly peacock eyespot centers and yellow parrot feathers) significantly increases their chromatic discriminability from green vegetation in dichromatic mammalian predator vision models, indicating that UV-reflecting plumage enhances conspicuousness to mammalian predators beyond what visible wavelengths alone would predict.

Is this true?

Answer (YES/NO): NO